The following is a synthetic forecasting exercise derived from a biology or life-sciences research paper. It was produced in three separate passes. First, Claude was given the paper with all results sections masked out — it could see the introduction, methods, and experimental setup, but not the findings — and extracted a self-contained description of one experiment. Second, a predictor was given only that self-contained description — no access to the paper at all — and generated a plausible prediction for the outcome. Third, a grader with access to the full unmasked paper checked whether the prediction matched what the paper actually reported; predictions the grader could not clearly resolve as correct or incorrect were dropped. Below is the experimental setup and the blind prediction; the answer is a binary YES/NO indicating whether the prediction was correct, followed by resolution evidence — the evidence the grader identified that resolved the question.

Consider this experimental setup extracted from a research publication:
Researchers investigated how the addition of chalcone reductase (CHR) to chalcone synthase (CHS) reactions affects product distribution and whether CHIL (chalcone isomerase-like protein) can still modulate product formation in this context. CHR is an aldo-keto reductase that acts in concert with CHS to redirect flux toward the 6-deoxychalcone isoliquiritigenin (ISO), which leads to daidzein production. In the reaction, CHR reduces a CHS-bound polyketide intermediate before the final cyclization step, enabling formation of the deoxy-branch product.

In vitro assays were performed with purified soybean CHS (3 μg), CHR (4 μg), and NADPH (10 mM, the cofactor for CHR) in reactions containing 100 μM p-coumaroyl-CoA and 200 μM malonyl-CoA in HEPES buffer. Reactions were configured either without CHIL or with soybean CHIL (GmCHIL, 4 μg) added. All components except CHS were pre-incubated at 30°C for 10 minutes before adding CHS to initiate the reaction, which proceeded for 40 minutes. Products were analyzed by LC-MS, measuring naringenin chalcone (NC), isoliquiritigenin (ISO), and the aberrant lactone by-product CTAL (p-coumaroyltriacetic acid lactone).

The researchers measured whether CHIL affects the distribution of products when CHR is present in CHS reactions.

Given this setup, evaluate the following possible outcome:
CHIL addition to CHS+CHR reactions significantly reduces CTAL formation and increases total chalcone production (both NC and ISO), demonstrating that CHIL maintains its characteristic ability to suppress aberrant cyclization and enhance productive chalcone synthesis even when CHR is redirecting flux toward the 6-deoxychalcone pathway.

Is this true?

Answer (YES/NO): YES